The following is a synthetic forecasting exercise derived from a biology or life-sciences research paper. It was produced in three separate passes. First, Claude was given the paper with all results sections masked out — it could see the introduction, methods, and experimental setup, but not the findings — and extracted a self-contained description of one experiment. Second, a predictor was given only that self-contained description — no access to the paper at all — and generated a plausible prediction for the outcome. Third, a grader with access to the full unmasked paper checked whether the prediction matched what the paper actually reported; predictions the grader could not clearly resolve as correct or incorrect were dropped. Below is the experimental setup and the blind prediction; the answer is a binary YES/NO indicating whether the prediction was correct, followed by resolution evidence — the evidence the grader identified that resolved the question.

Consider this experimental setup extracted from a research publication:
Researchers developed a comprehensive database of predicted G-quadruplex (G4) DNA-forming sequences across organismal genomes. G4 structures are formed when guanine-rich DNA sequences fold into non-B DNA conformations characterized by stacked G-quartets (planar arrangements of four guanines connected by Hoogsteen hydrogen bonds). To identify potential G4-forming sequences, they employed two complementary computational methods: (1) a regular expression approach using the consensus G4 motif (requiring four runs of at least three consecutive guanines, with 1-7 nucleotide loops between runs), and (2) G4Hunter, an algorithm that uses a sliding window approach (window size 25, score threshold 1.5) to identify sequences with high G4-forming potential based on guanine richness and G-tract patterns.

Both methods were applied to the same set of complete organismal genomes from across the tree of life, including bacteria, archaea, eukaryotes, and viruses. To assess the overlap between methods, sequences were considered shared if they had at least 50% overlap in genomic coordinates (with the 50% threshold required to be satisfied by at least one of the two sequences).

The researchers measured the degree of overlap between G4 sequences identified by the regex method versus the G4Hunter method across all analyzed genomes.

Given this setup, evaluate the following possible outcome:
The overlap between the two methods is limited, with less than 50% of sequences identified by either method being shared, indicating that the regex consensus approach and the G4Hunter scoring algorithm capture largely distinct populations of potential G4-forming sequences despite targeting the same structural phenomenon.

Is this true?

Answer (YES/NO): NO